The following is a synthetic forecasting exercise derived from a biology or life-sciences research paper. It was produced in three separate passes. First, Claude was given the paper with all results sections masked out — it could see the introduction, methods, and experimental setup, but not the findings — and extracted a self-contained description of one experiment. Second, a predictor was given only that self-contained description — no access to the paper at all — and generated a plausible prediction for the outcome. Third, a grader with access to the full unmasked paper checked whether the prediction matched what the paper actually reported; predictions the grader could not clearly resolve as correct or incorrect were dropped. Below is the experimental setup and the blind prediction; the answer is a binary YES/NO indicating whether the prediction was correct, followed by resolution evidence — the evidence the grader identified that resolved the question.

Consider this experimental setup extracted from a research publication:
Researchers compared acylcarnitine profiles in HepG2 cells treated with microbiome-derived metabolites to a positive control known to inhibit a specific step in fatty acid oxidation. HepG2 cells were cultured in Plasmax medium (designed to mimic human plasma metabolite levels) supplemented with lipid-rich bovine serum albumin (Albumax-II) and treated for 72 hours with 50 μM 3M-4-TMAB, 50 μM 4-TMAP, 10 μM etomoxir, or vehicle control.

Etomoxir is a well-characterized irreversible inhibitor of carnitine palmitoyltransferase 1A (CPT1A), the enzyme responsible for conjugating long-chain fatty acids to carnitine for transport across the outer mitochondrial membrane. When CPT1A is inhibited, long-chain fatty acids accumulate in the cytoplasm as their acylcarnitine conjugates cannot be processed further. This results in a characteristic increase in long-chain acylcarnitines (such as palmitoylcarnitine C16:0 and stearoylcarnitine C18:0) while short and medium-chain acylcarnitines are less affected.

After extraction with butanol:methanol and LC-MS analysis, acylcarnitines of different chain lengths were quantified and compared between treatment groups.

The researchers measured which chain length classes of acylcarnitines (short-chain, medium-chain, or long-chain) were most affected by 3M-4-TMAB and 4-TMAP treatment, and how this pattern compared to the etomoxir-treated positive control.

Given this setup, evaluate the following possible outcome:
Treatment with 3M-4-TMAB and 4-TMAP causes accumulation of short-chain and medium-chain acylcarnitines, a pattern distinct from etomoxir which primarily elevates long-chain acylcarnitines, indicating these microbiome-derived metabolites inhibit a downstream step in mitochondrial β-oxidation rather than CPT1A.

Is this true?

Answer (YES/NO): NO